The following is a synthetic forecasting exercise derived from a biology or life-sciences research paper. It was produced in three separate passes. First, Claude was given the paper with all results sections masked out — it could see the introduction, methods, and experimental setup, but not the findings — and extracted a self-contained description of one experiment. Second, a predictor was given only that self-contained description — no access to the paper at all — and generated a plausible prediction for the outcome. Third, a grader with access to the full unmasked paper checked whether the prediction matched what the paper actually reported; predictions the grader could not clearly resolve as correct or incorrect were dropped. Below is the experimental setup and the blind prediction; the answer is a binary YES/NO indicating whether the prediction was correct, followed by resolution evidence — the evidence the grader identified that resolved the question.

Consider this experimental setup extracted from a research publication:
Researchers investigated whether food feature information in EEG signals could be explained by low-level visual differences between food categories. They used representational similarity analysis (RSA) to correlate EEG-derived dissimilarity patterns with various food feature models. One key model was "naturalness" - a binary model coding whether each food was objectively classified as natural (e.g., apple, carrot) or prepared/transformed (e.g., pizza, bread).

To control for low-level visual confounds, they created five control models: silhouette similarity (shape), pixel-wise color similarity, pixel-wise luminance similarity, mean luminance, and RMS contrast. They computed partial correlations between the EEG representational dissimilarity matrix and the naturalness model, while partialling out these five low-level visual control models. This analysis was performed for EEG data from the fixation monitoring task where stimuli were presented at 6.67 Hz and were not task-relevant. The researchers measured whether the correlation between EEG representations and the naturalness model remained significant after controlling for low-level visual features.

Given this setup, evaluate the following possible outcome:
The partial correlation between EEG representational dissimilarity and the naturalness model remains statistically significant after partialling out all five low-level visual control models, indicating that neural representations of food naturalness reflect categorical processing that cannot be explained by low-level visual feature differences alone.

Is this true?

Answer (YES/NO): YES